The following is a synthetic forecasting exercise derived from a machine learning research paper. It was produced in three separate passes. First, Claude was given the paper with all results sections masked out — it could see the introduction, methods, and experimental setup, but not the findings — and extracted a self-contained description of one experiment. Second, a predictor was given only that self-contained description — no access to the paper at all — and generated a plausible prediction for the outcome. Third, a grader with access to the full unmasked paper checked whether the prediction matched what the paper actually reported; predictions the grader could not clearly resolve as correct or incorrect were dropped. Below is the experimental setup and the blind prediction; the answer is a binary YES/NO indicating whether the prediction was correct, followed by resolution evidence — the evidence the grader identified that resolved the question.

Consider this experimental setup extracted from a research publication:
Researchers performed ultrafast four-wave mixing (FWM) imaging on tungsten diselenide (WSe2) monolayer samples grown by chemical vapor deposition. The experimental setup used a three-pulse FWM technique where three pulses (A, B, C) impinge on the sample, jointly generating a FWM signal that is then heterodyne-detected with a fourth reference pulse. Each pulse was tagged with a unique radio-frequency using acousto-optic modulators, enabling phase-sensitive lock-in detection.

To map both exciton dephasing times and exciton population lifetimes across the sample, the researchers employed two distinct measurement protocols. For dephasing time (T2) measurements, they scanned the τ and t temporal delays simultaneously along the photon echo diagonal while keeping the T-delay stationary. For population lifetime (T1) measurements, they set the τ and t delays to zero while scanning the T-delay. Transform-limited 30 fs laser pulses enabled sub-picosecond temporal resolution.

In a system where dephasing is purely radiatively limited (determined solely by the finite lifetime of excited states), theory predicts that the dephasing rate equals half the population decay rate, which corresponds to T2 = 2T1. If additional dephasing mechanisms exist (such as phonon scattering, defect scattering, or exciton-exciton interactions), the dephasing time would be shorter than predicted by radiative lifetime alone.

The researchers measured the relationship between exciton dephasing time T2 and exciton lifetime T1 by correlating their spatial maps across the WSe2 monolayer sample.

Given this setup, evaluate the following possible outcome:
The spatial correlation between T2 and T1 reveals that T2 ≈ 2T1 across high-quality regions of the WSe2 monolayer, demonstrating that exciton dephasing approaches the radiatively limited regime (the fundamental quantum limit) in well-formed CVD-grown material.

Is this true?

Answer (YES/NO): YES